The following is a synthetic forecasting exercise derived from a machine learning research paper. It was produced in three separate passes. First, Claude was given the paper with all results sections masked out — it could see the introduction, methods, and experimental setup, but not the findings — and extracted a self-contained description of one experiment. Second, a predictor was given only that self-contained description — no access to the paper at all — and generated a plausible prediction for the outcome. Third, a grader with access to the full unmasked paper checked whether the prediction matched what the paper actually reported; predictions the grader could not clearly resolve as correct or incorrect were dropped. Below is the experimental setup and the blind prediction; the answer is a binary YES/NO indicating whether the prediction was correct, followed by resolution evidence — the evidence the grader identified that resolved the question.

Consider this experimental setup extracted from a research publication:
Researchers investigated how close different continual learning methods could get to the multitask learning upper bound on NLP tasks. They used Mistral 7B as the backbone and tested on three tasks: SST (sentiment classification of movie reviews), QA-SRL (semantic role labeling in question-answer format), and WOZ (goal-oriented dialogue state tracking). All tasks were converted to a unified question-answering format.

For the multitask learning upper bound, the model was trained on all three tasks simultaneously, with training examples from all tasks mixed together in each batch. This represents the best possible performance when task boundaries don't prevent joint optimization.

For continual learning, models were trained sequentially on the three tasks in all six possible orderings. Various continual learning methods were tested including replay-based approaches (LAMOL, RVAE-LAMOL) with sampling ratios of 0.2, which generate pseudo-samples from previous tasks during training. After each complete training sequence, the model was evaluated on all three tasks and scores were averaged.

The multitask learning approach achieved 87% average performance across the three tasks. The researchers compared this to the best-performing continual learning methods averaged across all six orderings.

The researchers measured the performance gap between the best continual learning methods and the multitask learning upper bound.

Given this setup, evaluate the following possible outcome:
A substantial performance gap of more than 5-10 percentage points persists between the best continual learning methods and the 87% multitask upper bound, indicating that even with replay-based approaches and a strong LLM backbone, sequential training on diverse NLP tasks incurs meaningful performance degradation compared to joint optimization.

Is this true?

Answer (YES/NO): NO